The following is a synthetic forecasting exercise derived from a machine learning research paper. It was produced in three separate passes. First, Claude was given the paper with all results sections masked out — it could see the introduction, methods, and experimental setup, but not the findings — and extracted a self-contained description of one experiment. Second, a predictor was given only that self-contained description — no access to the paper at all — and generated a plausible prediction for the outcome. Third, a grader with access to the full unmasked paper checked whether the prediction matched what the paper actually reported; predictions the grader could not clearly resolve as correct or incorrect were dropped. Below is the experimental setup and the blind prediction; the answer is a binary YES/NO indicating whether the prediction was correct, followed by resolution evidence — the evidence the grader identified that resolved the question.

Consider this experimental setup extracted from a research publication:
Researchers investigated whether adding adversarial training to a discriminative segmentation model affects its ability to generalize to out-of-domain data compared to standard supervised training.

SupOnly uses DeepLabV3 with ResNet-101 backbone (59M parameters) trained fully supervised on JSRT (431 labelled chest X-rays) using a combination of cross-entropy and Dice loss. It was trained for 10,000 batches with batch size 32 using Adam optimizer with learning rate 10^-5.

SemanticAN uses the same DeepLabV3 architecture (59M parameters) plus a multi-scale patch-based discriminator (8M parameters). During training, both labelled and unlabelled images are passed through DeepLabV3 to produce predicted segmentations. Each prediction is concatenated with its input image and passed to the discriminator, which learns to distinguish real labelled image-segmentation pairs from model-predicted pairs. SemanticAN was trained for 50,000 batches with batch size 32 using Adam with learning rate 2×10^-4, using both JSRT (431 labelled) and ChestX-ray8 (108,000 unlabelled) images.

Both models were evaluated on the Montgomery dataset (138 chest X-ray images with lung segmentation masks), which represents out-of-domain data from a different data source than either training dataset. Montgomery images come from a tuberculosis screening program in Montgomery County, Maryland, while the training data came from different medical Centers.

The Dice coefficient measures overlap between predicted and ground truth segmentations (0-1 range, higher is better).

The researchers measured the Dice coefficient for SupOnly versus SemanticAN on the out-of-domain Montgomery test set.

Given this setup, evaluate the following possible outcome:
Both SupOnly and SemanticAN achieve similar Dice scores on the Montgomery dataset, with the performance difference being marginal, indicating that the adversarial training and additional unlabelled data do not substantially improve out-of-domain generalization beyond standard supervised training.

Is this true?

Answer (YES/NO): NO